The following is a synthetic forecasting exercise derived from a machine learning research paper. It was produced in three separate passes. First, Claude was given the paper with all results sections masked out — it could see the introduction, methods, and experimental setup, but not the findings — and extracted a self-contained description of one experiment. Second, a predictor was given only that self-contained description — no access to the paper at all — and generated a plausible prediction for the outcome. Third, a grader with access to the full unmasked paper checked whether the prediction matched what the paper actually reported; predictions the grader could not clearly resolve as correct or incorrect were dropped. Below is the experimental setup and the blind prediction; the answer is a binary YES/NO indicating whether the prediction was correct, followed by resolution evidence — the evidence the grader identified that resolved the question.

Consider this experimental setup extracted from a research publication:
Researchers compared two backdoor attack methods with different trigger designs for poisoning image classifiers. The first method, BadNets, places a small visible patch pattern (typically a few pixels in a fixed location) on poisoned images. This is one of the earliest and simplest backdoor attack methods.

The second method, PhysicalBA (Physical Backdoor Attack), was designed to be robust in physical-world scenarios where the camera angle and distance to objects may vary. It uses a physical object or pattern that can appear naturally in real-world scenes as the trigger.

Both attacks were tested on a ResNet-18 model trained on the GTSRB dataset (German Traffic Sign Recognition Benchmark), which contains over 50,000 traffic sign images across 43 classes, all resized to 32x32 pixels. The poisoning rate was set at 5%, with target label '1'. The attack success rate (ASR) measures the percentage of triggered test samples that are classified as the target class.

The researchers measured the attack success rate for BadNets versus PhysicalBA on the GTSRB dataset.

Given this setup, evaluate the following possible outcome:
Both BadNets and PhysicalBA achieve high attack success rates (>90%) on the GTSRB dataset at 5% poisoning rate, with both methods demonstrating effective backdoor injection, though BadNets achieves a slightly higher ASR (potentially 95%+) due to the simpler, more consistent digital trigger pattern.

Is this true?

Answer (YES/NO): NO